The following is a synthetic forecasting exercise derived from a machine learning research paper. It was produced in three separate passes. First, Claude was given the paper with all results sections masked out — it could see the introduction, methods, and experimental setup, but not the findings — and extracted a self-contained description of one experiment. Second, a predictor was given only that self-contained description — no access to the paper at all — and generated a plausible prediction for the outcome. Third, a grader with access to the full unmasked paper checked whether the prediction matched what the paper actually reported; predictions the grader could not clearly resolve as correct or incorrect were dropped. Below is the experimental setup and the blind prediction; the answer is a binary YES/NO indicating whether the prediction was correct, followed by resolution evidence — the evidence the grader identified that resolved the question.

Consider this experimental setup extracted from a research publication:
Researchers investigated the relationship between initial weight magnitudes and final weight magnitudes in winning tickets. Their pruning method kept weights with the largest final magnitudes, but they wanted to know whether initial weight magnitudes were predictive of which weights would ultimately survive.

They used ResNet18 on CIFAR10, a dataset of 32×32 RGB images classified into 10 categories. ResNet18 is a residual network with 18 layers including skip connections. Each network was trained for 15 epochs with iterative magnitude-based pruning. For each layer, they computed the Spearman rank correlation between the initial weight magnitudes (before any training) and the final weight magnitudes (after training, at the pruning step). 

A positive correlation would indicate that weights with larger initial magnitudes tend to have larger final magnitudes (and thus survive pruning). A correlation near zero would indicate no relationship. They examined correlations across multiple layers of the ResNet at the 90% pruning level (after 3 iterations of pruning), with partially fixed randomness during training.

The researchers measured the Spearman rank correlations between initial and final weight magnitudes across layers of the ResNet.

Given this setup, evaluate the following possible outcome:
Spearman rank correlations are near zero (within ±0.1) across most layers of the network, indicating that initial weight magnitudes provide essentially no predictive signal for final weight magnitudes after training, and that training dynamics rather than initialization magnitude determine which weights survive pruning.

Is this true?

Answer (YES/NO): NO